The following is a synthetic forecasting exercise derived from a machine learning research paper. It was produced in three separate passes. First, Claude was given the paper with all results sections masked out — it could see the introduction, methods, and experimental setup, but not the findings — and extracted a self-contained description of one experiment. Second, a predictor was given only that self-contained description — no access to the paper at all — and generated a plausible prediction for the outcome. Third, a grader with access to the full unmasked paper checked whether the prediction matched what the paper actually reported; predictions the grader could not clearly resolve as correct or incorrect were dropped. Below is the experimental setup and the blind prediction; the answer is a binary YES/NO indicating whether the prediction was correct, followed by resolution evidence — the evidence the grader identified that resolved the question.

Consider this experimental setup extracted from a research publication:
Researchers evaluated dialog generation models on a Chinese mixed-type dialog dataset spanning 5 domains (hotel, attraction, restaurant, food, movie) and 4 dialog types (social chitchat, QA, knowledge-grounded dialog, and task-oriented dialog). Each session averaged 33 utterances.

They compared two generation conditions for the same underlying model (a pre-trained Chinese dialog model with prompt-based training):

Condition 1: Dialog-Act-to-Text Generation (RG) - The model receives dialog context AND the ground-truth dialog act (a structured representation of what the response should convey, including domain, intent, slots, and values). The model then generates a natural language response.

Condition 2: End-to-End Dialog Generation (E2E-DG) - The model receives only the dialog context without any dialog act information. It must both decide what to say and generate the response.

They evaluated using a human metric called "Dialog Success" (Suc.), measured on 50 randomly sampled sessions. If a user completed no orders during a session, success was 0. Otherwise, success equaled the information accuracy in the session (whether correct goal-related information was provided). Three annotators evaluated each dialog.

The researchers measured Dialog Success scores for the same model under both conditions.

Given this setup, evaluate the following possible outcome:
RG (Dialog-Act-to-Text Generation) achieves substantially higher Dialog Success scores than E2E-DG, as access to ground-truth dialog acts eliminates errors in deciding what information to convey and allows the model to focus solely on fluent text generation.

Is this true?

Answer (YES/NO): YES